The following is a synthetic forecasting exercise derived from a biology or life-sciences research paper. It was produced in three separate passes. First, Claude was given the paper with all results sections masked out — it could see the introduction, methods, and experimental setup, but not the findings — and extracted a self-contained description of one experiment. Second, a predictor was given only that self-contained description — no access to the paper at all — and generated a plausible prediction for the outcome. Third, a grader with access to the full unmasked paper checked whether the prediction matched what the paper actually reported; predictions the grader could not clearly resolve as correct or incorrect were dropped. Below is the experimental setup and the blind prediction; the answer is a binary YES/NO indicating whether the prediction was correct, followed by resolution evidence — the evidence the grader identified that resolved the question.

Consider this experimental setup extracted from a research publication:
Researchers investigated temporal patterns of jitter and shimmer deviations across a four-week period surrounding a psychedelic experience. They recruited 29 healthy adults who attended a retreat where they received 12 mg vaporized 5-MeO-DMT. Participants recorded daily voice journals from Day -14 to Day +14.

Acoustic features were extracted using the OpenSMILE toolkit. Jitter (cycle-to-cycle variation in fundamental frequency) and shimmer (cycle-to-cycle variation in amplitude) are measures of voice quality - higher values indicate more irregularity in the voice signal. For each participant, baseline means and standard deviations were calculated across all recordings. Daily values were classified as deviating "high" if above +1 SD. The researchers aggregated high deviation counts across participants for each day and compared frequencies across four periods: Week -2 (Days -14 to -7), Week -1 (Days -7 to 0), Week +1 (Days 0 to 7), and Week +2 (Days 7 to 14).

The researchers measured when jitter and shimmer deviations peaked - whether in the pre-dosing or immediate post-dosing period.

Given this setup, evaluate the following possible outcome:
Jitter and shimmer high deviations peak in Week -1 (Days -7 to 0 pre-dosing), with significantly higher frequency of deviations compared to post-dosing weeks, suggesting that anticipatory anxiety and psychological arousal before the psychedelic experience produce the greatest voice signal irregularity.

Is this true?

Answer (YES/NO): NO